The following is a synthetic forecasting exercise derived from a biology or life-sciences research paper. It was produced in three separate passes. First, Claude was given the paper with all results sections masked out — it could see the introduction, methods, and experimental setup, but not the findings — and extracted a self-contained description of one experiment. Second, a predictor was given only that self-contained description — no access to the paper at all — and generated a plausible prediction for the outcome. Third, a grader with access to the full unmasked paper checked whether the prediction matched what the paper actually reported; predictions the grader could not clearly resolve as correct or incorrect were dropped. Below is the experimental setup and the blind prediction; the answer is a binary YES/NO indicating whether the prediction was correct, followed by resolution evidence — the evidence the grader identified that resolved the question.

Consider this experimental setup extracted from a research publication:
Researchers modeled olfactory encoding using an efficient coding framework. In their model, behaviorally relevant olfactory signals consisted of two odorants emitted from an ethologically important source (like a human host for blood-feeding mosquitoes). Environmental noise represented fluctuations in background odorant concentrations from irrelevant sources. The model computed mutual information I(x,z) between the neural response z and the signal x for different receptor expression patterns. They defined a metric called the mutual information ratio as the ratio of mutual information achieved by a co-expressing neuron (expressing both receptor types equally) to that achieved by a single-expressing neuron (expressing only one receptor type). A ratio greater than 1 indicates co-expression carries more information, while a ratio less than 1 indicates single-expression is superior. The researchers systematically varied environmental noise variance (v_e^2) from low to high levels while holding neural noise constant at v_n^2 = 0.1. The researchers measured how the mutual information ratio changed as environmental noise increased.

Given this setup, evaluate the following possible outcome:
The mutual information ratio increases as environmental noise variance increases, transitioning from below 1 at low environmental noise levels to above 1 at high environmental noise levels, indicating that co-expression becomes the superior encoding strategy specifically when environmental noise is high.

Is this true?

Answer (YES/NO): YES